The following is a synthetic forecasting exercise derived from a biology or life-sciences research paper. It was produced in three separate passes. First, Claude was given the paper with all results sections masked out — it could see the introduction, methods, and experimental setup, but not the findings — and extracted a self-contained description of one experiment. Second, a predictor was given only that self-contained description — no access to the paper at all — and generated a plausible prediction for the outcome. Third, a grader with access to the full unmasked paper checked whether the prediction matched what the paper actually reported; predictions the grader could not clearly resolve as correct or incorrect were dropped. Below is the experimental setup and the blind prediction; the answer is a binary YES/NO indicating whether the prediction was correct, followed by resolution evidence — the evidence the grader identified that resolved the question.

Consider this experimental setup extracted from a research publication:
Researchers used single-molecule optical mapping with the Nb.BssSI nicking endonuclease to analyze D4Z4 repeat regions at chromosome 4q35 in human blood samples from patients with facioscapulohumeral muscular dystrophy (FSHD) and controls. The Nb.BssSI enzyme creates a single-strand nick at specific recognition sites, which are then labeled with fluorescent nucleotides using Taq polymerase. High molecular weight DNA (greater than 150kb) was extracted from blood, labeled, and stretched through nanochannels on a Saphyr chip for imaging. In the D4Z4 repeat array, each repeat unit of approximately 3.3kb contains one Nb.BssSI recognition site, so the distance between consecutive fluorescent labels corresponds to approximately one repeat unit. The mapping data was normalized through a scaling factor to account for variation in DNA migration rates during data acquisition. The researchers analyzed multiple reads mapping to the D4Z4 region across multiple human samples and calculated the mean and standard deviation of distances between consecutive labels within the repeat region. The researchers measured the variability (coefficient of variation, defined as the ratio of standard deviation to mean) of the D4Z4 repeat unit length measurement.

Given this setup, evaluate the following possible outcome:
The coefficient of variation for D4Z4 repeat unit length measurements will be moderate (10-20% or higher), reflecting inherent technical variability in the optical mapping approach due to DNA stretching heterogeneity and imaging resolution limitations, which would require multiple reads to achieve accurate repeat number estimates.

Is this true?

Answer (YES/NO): NO